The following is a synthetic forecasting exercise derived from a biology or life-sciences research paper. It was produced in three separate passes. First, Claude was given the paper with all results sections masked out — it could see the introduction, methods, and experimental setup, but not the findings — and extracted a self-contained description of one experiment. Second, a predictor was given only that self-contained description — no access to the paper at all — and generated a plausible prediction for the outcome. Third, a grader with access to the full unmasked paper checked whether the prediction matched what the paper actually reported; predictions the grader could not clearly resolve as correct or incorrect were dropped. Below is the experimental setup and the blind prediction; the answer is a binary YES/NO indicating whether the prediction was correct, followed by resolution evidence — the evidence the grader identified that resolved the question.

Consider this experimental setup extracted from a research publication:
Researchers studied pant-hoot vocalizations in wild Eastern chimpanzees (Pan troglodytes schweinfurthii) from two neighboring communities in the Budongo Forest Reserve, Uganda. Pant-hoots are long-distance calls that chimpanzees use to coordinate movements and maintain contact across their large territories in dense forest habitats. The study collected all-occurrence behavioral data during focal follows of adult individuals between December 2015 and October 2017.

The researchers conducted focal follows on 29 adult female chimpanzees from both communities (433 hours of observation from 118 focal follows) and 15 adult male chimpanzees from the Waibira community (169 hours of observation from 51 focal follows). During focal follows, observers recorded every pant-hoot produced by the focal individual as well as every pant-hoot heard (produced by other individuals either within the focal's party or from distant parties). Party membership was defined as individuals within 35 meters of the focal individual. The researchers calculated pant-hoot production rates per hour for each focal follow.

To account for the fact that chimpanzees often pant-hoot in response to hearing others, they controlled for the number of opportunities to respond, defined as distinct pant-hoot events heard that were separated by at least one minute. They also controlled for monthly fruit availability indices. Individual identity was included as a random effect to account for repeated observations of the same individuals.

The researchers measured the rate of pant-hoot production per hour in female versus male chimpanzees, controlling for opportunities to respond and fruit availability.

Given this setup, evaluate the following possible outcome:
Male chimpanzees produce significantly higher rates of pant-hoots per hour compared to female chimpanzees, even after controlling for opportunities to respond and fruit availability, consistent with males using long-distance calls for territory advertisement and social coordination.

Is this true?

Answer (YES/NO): YES